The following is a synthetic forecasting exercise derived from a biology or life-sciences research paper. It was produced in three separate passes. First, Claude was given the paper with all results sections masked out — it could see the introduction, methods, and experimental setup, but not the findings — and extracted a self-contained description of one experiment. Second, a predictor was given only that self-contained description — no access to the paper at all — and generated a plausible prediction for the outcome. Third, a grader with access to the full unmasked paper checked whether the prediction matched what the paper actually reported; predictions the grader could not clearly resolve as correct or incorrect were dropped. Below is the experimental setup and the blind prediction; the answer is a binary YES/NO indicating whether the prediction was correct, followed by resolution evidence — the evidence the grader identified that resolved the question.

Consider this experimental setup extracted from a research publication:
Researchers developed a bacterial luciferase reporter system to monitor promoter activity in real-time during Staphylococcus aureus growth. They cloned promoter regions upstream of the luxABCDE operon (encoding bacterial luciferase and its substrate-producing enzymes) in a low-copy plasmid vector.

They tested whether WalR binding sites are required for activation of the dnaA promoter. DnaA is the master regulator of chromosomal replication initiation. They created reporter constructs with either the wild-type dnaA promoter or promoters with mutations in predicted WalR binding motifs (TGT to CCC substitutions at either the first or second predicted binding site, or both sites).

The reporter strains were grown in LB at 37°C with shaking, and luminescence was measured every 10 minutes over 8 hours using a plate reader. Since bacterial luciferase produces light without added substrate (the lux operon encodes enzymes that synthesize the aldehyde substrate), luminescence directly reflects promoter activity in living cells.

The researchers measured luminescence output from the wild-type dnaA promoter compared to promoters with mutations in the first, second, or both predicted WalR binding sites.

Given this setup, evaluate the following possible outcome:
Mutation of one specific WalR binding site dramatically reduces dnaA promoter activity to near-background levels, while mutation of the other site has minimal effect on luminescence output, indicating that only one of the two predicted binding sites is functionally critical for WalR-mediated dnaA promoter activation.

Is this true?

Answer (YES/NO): NO